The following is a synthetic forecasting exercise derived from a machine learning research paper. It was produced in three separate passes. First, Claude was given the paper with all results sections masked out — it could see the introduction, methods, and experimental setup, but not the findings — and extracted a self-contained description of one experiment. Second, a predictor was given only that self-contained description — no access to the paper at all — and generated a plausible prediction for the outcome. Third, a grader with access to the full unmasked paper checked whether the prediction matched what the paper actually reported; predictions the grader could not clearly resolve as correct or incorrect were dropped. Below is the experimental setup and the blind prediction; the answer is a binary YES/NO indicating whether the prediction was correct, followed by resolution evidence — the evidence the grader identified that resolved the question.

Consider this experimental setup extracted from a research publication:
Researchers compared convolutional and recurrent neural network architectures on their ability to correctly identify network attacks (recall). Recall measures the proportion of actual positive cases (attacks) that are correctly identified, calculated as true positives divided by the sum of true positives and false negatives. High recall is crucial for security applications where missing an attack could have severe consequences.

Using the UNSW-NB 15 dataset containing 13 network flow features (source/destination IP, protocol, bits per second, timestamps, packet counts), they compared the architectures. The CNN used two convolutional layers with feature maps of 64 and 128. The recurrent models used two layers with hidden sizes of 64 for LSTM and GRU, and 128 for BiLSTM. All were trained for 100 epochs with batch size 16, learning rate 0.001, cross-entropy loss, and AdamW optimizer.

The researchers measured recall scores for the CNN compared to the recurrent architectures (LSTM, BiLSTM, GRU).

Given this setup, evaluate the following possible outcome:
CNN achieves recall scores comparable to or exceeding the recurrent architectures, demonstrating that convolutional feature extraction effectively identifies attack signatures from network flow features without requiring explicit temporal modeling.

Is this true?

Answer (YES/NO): YES